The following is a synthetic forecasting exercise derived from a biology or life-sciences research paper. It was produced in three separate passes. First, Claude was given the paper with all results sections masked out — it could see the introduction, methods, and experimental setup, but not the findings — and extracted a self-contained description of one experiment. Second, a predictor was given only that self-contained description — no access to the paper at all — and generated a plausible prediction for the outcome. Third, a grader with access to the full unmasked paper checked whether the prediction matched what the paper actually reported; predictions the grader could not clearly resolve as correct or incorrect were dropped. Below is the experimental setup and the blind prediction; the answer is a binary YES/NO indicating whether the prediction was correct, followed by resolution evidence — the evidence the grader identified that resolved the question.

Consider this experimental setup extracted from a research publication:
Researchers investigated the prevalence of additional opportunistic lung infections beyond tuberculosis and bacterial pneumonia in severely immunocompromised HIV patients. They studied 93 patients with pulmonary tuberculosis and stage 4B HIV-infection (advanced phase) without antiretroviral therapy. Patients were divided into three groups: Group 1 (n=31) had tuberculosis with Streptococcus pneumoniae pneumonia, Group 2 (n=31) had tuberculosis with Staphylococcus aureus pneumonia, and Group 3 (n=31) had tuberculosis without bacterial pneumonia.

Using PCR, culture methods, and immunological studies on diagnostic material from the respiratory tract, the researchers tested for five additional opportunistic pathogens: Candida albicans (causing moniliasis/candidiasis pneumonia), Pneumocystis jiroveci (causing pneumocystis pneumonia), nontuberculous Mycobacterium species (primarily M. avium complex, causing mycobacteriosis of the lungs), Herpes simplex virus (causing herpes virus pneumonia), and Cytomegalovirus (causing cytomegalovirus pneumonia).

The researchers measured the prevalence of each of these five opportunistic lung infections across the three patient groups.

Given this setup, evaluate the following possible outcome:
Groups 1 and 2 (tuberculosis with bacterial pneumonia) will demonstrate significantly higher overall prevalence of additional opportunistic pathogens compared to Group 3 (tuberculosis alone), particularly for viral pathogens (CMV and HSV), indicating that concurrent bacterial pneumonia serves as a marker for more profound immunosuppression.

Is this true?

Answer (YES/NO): NO